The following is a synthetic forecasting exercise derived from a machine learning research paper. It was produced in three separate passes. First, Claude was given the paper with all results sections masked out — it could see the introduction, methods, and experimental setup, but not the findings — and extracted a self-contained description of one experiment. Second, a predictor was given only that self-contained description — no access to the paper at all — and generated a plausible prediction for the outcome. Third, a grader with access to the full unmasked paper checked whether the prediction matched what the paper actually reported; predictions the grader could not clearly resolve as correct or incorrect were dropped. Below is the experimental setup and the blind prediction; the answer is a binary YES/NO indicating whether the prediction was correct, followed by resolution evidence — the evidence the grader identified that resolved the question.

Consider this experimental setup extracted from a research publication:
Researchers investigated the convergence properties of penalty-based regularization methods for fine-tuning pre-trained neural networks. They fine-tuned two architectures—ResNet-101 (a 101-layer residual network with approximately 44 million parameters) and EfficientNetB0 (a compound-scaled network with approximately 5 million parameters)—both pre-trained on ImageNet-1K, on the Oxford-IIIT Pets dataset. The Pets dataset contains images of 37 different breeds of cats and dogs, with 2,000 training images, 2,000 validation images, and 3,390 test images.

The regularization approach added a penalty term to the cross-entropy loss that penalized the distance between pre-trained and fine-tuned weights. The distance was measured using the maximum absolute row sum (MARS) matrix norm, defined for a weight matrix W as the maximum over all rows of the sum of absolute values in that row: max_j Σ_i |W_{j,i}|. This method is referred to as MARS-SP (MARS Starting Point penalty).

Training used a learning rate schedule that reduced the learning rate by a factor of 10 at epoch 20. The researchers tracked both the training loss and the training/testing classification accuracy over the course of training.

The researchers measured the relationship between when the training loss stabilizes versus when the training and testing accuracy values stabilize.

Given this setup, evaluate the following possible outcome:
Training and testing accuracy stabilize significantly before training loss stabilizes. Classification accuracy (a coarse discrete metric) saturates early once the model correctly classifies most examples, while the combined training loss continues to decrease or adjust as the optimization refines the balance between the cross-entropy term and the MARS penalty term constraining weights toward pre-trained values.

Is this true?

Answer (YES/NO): YES